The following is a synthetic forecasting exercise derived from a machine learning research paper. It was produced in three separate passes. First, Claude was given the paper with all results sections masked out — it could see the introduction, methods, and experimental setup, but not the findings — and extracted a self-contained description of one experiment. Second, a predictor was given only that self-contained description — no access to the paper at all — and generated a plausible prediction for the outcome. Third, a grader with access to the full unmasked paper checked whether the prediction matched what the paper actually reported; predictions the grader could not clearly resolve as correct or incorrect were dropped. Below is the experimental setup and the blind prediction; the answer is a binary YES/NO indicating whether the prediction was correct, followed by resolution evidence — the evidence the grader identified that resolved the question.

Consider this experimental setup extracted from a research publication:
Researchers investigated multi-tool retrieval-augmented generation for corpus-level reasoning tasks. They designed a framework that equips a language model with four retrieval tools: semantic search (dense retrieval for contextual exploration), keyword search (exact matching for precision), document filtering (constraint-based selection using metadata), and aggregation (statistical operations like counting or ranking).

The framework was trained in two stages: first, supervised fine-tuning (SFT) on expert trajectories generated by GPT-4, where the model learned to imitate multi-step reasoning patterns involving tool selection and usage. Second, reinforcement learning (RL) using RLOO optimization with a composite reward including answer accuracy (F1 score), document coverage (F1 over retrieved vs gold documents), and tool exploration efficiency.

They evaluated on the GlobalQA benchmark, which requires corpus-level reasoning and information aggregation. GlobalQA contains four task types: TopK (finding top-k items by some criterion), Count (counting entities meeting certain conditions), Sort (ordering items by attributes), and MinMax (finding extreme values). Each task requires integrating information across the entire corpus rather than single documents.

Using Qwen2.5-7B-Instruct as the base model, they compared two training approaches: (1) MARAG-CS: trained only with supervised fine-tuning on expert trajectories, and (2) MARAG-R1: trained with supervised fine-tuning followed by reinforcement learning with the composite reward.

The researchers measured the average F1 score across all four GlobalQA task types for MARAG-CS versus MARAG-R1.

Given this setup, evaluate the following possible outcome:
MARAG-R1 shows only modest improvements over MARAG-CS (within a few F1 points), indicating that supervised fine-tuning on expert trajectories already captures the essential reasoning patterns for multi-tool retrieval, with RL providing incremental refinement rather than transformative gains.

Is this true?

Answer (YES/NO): YES